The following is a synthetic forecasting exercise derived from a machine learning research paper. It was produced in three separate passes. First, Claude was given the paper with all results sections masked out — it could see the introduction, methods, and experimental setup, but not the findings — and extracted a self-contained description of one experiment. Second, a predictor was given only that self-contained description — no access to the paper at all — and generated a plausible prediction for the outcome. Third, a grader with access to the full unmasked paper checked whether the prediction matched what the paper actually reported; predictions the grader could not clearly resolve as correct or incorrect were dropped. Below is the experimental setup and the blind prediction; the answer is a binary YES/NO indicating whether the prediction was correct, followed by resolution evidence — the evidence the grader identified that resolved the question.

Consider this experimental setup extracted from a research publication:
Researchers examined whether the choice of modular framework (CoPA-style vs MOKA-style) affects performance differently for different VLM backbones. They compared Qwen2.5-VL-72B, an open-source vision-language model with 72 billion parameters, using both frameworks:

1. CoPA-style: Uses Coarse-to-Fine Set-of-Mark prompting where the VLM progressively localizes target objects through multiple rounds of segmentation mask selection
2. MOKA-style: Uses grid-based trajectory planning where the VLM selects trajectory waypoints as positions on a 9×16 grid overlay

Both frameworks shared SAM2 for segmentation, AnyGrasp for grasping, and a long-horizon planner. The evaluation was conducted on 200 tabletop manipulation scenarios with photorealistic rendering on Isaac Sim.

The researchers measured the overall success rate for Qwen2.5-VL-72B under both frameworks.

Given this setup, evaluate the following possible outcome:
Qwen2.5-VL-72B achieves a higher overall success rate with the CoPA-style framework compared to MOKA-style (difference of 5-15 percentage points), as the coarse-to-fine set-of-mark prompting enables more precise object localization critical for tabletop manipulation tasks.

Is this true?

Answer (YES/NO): NO